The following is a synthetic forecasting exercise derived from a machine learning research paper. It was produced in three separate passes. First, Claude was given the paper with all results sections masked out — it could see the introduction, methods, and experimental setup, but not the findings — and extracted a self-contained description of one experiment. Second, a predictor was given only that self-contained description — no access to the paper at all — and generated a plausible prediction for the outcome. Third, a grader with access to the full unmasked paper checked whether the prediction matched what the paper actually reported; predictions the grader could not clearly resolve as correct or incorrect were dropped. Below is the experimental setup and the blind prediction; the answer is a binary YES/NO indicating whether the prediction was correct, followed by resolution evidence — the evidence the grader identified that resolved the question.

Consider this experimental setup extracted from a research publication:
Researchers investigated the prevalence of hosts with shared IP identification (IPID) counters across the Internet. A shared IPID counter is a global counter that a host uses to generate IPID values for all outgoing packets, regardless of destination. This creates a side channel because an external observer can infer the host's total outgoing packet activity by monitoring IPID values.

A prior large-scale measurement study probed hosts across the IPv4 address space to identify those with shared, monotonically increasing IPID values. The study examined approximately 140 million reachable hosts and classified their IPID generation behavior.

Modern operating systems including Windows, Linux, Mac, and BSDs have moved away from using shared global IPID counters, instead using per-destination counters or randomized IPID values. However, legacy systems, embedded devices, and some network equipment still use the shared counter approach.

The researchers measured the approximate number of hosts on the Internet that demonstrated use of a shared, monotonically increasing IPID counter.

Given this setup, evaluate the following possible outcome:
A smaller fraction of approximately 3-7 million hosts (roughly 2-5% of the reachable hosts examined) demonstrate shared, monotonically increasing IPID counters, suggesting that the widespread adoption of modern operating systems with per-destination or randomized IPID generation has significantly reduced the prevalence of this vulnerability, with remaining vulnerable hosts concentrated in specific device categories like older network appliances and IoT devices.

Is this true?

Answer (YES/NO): NO